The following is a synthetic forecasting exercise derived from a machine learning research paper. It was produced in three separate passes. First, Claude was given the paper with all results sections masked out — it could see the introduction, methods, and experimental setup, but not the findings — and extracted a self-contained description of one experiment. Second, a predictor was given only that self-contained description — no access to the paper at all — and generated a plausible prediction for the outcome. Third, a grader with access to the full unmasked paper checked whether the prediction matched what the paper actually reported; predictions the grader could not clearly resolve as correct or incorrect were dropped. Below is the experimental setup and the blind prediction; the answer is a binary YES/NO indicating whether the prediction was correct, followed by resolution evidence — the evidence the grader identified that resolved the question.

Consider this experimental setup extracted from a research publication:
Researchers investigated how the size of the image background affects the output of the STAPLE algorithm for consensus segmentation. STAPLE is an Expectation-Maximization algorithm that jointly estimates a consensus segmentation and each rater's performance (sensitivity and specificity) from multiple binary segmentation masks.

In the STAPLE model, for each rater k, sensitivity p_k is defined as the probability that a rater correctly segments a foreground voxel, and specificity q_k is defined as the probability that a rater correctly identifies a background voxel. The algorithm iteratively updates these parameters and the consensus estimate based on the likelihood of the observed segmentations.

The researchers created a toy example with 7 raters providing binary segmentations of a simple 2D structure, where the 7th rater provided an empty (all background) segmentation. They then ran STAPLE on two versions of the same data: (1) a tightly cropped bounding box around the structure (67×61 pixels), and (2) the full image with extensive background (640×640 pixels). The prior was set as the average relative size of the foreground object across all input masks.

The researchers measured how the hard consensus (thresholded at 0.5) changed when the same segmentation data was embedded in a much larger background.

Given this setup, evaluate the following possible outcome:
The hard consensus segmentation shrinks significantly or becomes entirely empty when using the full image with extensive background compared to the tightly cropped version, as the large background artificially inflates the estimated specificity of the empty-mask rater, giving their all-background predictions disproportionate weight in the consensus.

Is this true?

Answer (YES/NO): NO